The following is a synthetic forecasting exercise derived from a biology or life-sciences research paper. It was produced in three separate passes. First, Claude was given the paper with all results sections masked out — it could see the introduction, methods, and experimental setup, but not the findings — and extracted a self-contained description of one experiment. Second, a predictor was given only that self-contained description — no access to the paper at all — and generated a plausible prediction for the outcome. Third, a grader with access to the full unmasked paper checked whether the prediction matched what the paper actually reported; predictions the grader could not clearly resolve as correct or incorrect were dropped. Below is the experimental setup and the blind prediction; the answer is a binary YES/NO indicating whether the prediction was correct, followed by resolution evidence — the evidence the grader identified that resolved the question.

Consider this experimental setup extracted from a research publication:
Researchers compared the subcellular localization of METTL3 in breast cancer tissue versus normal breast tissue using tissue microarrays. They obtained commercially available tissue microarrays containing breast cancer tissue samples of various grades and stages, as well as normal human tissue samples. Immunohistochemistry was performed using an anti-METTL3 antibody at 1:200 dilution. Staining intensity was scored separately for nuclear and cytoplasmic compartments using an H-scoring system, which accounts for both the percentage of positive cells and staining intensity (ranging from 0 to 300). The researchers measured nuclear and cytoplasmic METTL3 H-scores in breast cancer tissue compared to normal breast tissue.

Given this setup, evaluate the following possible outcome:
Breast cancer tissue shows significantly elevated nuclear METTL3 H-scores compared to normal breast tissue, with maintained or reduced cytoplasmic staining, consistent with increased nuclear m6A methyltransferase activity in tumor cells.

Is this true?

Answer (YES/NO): NO